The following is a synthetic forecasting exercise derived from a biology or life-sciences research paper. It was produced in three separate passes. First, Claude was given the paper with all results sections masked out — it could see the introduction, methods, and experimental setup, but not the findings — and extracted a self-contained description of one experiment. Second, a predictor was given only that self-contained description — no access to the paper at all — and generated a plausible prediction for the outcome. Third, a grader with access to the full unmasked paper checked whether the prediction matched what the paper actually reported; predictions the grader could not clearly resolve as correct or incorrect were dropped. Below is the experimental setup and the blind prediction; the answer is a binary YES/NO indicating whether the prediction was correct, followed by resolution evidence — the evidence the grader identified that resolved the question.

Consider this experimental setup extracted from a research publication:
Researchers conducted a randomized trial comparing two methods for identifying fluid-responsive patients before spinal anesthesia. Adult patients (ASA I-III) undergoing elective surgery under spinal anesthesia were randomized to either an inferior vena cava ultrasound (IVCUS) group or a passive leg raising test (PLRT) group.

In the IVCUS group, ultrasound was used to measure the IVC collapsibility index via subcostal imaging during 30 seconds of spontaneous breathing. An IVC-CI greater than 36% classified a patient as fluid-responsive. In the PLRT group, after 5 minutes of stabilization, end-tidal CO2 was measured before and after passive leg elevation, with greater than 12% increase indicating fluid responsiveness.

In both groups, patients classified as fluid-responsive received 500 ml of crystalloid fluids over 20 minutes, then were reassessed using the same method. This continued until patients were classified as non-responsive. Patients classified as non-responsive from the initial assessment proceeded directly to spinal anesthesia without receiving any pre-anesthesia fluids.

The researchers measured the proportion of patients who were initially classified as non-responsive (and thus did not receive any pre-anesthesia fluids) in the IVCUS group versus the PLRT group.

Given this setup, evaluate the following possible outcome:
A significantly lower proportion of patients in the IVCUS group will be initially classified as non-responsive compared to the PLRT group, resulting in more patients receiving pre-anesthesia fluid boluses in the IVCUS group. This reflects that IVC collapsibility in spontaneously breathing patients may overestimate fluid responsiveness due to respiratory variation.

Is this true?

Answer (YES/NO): YES